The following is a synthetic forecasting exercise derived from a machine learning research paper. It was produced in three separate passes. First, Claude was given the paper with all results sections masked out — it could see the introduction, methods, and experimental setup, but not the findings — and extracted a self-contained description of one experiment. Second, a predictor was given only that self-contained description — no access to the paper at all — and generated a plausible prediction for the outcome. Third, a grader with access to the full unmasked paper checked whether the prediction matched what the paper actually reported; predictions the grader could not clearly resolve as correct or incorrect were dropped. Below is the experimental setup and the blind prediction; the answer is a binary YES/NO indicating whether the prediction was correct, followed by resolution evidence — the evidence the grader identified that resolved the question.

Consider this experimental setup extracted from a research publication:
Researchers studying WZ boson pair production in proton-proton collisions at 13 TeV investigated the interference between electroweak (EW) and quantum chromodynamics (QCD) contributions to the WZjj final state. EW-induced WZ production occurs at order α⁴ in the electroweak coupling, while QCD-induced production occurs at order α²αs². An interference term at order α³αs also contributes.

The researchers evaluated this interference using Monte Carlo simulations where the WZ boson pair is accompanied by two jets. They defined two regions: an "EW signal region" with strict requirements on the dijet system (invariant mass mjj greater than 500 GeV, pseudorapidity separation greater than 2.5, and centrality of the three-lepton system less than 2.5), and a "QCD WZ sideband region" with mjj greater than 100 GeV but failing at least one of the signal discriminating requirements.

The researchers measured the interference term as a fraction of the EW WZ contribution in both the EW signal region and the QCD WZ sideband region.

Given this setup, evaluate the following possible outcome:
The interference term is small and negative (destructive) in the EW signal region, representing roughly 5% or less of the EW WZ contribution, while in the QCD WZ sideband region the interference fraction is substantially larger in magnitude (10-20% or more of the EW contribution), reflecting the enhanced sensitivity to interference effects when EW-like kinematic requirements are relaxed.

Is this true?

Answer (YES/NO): NO